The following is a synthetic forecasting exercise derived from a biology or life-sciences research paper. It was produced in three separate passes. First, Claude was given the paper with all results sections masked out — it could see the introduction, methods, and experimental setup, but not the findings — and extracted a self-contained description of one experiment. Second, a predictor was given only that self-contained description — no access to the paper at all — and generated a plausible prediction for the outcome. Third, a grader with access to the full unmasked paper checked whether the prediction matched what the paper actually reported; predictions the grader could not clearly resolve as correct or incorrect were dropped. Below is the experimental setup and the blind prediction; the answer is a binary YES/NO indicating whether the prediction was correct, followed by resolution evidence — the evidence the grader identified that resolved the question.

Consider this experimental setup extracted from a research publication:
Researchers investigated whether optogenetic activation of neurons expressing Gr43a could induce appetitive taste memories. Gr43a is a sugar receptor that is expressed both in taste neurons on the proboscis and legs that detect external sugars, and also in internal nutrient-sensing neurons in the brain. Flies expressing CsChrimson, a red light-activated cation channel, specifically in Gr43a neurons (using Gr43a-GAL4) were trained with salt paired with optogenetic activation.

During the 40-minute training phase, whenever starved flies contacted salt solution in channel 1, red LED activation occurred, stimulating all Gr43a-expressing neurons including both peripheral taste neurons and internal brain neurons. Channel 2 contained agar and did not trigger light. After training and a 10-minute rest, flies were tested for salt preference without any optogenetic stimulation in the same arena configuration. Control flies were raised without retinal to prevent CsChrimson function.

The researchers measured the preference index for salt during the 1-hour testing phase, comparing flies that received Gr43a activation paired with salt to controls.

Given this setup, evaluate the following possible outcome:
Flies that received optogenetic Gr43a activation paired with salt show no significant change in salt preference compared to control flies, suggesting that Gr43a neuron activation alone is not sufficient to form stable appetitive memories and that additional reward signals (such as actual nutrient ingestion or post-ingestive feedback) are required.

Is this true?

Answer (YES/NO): NO